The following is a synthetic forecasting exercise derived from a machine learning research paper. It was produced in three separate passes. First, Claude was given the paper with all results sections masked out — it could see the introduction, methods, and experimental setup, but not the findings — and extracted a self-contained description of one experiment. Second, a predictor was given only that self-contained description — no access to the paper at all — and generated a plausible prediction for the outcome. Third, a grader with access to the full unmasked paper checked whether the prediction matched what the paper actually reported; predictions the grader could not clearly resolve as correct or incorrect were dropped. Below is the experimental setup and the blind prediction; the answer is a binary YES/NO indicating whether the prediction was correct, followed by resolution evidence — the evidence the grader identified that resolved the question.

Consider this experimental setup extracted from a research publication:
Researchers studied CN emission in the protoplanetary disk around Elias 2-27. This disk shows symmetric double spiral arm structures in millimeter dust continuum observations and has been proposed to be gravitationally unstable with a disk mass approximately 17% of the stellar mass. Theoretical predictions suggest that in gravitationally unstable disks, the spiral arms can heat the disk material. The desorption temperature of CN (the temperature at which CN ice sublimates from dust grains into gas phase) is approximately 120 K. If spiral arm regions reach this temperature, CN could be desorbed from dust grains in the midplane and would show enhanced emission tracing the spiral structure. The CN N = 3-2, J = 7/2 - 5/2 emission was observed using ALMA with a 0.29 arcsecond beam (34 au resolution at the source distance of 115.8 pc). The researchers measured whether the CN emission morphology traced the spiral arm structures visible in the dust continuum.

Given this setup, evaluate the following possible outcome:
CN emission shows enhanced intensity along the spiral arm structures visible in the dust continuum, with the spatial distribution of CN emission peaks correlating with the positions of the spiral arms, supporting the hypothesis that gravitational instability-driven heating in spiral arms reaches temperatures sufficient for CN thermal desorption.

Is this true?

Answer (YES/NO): NO